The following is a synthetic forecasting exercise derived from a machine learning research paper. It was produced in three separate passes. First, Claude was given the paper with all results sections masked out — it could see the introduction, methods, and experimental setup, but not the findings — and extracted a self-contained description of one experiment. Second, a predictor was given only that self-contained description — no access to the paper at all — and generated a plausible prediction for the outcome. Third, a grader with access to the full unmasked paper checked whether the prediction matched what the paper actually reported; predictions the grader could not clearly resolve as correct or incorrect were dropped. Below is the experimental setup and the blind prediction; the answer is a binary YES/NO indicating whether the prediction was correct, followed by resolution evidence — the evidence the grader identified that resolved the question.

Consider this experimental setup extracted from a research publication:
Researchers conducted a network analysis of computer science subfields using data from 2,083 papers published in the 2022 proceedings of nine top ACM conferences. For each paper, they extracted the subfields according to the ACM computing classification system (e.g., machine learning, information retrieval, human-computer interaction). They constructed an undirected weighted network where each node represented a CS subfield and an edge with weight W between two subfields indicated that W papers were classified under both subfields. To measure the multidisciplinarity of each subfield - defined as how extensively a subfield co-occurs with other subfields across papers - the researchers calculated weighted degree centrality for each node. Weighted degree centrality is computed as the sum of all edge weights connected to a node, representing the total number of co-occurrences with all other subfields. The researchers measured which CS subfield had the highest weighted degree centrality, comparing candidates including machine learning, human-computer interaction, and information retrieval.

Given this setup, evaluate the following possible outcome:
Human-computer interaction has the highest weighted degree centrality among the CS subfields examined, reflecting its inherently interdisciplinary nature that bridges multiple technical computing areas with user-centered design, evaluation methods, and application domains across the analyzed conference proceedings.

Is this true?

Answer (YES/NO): NO